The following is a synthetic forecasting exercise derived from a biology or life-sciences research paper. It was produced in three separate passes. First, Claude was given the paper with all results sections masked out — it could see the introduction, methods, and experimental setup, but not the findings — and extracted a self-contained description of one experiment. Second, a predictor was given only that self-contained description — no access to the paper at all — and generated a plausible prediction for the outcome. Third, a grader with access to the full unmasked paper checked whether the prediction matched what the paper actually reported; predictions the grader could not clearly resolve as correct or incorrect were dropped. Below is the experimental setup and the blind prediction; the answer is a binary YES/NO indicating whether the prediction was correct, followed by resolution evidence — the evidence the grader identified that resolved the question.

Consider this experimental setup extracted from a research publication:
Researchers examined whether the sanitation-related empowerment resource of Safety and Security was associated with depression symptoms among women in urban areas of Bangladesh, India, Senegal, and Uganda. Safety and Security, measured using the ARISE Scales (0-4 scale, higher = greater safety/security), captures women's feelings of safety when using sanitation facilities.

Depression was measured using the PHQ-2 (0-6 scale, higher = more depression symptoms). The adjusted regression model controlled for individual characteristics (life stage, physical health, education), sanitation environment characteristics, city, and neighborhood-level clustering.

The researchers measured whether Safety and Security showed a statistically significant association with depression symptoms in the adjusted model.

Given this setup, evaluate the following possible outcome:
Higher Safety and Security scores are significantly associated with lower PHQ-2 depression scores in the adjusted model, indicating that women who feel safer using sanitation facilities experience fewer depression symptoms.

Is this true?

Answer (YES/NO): NO